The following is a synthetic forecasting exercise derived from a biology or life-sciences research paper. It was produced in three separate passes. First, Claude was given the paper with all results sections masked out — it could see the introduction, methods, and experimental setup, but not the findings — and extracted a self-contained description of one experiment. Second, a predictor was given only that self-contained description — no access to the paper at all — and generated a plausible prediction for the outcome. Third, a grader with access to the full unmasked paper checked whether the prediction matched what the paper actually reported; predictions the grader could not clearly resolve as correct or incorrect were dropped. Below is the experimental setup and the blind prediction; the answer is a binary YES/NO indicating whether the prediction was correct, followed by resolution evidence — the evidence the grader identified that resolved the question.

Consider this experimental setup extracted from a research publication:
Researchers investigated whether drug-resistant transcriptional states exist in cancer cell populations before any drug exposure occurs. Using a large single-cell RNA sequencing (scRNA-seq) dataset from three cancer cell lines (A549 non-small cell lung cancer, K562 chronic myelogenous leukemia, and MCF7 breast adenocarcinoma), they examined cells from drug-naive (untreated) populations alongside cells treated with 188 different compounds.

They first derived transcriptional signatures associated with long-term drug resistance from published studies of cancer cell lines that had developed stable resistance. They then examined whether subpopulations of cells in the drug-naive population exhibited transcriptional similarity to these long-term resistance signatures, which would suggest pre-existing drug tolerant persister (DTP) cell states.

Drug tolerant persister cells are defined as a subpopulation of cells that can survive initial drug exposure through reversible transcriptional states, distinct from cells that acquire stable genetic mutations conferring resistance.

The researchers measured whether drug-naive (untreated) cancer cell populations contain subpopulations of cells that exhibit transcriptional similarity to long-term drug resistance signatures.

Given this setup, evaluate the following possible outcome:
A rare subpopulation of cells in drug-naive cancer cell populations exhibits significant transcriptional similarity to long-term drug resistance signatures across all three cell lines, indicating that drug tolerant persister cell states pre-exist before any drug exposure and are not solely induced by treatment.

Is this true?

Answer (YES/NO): YES